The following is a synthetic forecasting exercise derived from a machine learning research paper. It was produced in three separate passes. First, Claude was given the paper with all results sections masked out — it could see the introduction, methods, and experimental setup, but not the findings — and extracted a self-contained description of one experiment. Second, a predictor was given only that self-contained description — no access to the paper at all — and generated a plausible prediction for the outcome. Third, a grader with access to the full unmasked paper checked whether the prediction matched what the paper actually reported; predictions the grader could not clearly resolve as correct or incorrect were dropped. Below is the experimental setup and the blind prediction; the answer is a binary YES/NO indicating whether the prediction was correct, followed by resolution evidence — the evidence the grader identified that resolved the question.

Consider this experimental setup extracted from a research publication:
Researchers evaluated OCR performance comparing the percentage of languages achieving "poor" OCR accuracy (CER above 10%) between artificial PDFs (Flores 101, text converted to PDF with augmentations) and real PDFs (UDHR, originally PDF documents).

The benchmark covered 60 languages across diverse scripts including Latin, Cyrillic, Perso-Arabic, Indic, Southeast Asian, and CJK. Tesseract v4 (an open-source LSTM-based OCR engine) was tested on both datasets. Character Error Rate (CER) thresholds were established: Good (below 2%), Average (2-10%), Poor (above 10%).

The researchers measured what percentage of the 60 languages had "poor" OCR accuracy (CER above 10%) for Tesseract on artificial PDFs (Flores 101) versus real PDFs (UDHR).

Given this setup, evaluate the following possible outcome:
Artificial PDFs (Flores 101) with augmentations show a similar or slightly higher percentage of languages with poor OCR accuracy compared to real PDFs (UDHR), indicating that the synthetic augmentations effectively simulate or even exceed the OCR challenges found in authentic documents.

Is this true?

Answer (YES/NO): NO